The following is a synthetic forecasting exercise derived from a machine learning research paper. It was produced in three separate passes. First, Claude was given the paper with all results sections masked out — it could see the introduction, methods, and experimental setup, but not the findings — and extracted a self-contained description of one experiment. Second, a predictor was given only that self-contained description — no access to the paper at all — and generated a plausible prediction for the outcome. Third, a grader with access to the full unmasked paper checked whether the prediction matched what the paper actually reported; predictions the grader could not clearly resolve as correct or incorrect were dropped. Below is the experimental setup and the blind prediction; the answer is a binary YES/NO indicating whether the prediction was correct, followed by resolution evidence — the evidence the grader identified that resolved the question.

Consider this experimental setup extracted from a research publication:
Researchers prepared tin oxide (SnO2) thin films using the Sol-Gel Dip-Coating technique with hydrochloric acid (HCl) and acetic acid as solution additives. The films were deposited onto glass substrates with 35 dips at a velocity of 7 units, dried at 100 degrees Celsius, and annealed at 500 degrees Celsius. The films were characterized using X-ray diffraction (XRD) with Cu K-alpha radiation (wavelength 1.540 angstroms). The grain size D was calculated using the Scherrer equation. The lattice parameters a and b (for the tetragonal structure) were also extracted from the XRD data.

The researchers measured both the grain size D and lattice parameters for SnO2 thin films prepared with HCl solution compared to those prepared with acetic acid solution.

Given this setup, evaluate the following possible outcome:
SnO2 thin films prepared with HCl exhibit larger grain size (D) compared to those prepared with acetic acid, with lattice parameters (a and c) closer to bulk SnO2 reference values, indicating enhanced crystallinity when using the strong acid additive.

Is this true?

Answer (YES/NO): NO